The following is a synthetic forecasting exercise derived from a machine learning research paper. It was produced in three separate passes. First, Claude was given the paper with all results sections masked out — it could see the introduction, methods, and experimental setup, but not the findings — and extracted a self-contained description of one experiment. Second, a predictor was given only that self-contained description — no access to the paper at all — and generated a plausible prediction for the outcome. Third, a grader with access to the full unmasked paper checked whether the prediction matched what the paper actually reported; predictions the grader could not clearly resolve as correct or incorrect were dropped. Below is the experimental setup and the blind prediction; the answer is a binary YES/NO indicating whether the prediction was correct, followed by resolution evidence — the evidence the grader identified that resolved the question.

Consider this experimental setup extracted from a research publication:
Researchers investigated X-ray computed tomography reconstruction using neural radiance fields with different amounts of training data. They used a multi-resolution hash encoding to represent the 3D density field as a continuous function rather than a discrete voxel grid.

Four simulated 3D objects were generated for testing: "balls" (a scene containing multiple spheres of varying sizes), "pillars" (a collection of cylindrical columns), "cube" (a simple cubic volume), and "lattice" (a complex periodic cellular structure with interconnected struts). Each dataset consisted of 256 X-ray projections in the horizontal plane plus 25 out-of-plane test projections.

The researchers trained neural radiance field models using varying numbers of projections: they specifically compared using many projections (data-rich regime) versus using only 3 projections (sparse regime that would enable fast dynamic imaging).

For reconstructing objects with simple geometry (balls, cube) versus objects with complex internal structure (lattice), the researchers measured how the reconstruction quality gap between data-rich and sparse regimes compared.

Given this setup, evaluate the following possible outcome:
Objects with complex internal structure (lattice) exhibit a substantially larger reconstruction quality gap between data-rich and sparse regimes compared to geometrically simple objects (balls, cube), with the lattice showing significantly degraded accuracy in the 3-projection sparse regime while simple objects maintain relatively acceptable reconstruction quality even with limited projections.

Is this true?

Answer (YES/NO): YES